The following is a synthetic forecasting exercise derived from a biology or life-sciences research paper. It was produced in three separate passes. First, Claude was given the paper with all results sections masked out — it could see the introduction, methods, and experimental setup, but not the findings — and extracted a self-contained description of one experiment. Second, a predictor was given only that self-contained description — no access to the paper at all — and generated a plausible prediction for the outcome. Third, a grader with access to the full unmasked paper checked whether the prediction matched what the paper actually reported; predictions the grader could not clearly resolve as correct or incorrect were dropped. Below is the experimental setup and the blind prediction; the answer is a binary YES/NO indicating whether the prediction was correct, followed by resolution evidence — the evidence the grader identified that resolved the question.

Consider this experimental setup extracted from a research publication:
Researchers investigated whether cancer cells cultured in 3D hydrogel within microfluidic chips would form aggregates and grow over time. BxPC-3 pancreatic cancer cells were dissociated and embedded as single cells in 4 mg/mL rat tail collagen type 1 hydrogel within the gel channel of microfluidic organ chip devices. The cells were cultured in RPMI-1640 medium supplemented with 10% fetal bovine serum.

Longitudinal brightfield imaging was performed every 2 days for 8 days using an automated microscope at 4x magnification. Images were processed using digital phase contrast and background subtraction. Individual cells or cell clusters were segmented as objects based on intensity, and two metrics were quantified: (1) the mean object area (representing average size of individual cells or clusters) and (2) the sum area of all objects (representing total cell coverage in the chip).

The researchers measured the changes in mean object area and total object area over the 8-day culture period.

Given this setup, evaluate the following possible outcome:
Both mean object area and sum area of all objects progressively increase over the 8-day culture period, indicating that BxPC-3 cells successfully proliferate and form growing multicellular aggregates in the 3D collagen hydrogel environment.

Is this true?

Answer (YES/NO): YES